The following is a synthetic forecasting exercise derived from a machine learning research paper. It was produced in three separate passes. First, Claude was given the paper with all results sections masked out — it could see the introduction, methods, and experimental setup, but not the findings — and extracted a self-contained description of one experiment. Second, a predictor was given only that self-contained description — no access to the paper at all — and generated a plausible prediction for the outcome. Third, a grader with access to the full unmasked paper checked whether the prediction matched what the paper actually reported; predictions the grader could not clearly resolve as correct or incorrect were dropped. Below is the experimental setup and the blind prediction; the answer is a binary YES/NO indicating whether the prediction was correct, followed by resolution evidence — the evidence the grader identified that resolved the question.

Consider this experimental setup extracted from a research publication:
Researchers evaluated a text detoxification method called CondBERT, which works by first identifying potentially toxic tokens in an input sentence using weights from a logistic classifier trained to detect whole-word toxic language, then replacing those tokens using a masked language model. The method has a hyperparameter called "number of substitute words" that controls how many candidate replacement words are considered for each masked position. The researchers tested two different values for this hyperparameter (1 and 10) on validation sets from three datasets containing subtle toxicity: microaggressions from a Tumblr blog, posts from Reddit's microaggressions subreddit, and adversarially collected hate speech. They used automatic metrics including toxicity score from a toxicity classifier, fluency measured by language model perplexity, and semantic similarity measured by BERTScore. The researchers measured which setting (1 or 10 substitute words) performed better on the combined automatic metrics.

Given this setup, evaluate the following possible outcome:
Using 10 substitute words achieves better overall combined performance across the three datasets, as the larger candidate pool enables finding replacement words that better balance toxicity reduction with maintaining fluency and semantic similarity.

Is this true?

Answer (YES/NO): NO